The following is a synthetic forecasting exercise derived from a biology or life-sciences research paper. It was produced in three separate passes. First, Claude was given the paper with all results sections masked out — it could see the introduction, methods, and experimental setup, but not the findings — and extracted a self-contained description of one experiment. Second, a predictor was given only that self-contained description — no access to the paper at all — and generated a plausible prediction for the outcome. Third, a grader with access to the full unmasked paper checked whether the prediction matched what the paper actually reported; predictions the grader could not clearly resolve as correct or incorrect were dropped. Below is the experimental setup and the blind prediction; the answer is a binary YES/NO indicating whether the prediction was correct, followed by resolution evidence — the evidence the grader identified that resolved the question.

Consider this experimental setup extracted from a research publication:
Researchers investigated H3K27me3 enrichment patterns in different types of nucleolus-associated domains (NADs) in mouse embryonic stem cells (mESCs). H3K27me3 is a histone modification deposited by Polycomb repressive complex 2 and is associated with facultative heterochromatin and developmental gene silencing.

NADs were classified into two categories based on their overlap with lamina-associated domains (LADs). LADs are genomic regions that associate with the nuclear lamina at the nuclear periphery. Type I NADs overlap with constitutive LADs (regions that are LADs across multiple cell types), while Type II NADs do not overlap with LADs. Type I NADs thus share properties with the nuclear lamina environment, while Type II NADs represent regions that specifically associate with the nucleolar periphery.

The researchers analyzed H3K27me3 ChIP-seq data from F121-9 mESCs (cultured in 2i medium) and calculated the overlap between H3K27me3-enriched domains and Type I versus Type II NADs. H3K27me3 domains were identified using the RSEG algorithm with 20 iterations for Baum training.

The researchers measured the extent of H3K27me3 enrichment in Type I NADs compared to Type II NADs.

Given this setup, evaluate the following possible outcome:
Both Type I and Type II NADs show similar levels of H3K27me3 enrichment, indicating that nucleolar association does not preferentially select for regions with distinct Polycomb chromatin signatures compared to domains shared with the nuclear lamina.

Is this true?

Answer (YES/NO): NO